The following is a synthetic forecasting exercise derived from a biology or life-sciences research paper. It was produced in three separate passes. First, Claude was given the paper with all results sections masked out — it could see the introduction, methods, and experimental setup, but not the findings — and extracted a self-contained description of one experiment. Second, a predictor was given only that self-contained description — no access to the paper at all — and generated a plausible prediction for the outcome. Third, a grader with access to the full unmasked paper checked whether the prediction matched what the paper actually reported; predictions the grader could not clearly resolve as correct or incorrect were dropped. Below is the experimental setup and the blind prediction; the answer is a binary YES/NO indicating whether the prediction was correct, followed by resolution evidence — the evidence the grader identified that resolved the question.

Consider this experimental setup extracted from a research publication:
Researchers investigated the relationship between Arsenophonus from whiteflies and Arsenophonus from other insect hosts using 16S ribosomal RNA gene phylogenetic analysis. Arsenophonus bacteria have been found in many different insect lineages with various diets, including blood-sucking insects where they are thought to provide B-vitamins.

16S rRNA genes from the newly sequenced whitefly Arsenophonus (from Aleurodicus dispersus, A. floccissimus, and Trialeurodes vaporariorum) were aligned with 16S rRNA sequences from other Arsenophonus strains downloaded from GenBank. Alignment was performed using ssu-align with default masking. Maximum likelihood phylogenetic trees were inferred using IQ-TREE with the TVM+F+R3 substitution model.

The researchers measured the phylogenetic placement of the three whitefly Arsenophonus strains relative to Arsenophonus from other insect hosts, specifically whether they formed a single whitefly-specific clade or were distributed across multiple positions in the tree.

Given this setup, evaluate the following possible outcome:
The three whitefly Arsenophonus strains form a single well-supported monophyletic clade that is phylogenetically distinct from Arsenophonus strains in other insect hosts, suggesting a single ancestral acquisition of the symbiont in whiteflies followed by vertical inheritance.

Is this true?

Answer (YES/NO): NO